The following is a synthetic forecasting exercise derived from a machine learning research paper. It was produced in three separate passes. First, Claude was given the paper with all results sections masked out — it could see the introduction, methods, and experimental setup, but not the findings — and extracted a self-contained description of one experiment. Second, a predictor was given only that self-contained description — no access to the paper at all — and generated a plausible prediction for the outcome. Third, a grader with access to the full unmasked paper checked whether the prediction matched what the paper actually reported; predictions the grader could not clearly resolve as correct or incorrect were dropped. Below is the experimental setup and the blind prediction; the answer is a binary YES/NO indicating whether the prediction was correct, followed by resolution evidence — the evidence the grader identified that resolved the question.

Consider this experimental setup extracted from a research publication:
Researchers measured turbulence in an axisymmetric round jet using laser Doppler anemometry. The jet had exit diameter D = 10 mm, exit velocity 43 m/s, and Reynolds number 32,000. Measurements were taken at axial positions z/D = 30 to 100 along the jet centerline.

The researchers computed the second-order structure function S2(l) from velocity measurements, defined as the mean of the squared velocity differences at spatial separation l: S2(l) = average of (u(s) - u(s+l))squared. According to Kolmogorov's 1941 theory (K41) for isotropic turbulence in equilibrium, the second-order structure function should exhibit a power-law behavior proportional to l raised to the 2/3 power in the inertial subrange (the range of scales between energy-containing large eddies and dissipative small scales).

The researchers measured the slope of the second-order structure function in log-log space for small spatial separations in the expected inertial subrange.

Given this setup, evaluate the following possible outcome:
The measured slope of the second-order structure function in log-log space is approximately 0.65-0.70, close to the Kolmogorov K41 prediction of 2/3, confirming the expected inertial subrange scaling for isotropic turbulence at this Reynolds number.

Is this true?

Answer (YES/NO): YES